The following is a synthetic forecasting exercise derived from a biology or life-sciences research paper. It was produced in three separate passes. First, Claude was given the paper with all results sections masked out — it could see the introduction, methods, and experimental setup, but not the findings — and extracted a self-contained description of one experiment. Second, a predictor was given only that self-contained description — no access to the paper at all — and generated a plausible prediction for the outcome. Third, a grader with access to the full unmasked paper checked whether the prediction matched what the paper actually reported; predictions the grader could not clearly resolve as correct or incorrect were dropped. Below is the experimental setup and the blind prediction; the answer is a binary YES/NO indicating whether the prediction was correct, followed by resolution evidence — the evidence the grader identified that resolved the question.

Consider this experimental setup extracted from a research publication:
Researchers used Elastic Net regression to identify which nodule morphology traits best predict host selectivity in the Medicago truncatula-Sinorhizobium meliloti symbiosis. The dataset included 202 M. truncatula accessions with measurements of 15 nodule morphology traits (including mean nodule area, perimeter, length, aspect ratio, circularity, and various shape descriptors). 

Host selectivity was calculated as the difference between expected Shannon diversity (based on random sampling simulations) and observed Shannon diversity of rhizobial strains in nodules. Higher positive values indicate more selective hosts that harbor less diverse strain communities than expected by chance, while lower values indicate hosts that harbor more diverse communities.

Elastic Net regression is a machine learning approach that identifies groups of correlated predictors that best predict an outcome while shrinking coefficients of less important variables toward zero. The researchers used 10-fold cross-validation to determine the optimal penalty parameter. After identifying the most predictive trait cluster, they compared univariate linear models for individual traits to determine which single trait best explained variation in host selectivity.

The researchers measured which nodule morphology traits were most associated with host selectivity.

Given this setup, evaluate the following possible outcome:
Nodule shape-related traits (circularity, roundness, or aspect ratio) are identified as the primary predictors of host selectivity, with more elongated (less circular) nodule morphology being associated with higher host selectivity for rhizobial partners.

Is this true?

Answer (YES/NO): NO